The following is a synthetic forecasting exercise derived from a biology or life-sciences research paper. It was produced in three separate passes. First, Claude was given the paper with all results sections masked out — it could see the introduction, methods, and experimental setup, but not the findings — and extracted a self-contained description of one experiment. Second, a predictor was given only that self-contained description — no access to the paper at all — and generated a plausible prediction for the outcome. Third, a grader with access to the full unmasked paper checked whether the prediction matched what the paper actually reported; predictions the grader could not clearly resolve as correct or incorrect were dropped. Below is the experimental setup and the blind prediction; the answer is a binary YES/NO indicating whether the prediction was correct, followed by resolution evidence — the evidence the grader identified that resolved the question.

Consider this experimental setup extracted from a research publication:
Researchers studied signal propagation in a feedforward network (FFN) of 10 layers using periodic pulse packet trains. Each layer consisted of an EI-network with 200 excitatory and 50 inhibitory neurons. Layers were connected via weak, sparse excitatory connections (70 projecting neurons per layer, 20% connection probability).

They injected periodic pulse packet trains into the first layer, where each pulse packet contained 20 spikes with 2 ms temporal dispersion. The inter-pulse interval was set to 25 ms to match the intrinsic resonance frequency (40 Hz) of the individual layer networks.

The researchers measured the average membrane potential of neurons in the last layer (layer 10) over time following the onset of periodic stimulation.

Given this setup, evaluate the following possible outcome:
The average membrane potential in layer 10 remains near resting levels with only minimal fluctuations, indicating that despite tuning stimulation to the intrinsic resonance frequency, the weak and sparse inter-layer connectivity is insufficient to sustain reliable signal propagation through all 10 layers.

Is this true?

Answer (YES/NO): NO